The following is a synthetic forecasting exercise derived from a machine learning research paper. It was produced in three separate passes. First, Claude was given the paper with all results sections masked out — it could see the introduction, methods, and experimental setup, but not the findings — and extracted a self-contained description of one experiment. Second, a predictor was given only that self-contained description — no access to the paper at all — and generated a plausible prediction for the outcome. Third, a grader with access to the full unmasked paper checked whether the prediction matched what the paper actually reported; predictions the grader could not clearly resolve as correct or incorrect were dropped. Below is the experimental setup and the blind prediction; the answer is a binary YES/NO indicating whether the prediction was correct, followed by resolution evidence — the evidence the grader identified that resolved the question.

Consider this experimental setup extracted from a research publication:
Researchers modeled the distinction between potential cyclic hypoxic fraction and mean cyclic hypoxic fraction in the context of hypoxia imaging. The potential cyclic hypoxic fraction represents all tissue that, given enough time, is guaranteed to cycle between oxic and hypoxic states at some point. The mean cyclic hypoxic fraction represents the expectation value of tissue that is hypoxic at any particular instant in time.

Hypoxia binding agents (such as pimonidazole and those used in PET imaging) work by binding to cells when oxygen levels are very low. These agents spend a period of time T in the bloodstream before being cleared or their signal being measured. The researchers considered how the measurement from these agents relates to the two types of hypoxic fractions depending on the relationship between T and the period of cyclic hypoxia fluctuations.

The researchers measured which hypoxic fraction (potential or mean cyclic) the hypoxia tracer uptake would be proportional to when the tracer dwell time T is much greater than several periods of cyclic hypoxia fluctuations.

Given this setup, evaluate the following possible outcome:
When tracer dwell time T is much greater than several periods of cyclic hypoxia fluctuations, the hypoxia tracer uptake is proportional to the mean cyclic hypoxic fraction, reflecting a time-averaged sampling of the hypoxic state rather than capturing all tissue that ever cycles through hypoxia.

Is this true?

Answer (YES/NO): NO